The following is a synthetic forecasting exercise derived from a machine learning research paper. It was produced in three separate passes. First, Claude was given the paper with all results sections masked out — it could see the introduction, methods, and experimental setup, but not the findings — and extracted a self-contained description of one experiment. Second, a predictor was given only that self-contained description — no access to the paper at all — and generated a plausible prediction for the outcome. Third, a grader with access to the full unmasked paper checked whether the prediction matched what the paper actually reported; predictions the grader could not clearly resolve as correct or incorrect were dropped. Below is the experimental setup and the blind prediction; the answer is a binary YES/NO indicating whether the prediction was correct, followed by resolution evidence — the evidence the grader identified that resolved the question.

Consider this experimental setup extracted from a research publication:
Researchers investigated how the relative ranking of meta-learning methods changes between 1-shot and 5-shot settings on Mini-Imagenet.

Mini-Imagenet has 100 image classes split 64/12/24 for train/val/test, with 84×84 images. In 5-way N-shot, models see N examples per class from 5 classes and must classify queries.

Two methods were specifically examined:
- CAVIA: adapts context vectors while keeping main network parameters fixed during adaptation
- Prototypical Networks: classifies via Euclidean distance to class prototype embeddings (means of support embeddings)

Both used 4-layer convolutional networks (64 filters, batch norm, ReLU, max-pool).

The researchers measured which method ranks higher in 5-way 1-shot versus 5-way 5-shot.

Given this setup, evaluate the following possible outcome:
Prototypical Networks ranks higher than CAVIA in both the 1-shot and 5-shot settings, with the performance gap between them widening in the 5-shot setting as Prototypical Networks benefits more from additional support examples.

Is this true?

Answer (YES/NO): NO